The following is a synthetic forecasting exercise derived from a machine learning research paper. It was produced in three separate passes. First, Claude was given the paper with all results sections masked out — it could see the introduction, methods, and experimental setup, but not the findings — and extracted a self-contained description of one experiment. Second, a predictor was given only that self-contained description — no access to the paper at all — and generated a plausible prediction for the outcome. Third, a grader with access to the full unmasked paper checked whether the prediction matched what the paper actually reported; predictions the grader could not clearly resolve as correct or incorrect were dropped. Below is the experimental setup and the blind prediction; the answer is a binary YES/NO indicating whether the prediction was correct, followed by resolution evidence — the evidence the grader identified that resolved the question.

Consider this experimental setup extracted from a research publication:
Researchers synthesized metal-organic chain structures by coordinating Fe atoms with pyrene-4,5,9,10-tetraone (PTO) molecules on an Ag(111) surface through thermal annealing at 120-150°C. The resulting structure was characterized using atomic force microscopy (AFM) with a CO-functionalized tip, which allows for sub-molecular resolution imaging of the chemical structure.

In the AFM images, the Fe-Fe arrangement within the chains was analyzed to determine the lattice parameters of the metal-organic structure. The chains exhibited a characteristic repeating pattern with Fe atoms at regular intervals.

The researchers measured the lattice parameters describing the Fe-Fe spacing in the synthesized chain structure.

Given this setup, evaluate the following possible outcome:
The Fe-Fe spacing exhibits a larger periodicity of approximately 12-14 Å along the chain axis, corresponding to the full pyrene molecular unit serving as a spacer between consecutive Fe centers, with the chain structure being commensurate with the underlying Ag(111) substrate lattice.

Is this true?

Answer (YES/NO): NO